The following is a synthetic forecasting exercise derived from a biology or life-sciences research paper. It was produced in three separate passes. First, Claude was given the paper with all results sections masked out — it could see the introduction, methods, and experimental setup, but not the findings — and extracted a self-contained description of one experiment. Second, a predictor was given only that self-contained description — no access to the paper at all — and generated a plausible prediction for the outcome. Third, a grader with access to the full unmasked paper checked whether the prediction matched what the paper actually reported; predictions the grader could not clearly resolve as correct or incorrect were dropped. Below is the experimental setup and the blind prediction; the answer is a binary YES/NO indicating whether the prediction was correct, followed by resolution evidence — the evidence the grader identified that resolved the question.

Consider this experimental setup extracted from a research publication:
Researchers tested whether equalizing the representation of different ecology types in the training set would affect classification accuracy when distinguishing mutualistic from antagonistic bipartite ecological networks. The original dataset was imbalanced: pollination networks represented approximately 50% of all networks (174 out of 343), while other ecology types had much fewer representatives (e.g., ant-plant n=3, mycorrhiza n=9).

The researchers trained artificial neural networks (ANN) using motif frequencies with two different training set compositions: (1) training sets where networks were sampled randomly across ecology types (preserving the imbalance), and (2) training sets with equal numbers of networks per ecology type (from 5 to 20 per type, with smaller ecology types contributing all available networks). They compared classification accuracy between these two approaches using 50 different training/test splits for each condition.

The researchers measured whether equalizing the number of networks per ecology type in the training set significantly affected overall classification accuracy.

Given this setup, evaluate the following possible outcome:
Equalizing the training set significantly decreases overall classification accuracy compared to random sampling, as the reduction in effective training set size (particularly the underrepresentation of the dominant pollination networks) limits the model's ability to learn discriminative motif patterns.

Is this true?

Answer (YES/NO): NO